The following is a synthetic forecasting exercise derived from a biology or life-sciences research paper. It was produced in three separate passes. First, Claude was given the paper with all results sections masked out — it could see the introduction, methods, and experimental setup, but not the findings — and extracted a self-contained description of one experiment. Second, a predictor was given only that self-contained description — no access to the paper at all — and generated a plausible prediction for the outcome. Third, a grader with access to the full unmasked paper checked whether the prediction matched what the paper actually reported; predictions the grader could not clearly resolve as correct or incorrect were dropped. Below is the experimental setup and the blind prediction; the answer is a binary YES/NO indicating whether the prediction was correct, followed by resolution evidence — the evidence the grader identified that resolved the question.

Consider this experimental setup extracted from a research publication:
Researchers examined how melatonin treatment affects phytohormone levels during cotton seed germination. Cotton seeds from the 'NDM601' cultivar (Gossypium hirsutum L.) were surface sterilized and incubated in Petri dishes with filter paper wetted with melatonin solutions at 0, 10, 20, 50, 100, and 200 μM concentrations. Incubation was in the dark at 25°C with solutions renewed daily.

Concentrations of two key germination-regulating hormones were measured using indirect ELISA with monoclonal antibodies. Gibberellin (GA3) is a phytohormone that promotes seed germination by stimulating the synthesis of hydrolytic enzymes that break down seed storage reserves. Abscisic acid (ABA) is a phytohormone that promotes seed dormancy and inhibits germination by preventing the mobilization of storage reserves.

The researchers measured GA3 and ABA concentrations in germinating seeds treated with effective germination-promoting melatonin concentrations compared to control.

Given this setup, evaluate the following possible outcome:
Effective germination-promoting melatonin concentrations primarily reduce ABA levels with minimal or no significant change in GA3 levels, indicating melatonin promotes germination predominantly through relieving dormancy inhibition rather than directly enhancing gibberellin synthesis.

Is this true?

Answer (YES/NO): NO